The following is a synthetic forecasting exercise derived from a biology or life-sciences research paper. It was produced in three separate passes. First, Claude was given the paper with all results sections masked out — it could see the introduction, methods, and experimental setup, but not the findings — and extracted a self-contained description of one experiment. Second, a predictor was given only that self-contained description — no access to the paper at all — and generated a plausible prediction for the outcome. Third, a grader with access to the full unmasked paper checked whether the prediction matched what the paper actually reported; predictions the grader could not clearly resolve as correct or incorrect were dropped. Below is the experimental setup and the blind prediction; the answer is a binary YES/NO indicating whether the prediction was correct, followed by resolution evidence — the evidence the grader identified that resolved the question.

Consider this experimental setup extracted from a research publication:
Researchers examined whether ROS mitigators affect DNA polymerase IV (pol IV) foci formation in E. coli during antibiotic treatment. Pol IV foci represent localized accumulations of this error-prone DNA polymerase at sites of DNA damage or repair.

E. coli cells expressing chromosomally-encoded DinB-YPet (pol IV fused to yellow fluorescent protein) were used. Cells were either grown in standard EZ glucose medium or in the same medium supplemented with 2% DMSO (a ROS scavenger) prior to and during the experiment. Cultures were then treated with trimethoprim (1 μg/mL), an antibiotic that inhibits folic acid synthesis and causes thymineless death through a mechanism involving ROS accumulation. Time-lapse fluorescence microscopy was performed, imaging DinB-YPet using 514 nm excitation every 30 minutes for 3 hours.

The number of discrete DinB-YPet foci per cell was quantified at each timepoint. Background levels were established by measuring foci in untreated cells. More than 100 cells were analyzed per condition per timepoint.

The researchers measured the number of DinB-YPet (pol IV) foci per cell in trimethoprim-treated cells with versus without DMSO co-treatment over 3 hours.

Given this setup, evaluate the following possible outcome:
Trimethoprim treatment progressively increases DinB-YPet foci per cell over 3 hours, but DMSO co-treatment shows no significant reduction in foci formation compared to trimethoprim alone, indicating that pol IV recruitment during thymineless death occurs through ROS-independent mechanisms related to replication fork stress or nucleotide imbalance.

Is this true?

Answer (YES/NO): NO